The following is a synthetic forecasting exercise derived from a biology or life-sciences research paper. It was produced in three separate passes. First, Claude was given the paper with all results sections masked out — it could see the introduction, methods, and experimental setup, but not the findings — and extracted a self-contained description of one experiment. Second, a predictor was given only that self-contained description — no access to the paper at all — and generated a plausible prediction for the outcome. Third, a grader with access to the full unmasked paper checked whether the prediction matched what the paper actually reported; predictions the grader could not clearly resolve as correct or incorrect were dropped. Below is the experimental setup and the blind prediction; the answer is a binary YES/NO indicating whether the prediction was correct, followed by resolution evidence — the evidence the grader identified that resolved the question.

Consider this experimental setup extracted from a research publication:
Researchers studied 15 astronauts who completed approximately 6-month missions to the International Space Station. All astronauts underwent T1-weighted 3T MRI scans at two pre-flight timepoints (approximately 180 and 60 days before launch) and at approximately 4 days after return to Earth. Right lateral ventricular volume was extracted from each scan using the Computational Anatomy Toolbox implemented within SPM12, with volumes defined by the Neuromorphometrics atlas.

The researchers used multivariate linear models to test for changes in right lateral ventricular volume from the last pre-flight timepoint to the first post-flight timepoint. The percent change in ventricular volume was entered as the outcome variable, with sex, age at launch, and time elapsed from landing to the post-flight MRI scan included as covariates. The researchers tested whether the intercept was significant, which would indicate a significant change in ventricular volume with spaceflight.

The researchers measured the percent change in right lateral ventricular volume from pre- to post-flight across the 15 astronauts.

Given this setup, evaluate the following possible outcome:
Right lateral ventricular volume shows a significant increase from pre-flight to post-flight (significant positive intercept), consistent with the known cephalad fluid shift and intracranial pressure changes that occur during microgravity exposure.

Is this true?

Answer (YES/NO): YES